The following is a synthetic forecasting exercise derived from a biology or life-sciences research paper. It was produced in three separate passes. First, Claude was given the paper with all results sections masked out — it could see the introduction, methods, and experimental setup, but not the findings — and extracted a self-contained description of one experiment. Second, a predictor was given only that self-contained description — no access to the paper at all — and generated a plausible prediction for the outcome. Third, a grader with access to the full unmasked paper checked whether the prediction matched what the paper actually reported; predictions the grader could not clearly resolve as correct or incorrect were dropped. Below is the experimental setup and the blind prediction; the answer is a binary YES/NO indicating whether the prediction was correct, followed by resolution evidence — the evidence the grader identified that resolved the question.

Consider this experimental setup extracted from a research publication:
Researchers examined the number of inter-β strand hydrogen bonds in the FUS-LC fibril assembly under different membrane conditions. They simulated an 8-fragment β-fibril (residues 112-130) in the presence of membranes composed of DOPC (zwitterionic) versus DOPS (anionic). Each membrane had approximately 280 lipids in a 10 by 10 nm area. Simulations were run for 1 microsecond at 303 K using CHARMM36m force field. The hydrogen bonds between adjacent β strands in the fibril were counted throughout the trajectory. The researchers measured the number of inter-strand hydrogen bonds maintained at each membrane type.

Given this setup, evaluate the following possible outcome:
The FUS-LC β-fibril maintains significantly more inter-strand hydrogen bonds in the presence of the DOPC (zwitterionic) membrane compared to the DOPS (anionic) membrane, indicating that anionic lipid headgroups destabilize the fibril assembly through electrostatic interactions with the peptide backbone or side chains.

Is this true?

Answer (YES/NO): NO